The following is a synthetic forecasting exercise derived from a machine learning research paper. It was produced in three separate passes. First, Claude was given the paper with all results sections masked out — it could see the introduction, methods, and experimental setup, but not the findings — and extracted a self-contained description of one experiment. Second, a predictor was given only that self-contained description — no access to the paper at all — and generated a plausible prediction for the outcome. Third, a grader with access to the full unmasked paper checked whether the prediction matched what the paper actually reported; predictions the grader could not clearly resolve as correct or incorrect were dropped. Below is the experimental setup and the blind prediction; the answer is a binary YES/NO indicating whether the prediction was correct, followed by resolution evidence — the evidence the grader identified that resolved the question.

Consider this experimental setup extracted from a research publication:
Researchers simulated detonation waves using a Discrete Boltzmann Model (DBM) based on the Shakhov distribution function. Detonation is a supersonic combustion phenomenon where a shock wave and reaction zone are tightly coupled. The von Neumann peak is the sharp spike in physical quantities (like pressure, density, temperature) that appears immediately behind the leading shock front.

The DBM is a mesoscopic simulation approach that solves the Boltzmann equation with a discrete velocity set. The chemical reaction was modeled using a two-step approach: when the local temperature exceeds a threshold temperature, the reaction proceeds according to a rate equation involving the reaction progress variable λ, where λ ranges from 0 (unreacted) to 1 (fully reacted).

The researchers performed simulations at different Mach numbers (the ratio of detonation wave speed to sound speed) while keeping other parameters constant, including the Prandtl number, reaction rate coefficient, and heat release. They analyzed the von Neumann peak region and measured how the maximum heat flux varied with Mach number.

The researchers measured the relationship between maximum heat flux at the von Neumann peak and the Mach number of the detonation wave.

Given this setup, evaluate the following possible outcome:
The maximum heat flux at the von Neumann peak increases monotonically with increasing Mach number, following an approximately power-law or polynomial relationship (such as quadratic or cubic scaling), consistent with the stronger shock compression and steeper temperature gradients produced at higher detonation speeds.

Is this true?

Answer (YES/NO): NO